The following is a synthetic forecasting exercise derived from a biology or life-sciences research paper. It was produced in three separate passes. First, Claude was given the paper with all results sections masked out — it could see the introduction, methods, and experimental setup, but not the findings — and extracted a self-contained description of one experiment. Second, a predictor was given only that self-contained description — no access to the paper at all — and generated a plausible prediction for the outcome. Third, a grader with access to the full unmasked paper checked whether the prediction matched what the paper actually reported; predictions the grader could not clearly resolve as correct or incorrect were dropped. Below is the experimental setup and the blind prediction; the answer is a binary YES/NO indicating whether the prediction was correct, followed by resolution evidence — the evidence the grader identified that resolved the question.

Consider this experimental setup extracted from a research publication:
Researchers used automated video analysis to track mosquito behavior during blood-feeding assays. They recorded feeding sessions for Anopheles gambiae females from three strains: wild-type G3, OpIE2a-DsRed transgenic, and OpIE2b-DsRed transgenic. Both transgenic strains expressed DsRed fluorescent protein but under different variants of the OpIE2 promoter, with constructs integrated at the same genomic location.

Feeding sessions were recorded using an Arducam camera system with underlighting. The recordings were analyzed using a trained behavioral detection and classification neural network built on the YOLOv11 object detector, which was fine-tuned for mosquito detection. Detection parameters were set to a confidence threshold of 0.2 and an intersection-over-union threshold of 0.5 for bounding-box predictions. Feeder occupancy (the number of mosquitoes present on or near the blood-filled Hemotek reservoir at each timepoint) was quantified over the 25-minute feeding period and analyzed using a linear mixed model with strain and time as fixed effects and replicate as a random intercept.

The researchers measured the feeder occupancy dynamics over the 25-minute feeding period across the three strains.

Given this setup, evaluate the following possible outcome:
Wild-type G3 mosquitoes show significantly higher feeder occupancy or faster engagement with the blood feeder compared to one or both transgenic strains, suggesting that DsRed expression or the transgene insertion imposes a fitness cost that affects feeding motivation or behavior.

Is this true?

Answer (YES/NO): NO